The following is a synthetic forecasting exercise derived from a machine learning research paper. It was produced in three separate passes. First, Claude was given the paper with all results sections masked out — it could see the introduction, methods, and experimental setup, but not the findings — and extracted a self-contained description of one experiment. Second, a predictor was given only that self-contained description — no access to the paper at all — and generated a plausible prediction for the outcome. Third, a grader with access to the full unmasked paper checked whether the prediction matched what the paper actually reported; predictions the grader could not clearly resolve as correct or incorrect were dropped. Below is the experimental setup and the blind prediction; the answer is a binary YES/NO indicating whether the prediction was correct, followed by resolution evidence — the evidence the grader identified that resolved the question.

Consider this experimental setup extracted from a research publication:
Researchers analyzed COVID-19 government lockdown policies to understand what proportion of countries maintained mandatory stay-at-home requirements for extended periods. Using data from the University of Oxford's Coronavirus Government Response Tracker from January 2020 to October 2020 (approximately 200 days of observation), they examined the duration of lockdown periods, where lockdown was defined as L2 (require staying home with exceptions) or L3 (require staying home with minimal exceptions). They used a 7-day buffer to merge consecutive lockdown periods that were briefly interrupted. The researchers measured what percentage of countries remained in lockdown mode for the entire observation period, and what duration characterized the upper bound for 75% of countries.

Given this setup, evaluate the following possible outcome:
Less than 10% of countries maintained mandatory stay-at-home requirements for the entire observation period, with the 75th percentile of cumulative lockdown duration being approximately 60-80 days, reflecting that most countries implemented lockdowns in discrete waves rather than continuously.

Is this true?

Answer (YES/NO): NO